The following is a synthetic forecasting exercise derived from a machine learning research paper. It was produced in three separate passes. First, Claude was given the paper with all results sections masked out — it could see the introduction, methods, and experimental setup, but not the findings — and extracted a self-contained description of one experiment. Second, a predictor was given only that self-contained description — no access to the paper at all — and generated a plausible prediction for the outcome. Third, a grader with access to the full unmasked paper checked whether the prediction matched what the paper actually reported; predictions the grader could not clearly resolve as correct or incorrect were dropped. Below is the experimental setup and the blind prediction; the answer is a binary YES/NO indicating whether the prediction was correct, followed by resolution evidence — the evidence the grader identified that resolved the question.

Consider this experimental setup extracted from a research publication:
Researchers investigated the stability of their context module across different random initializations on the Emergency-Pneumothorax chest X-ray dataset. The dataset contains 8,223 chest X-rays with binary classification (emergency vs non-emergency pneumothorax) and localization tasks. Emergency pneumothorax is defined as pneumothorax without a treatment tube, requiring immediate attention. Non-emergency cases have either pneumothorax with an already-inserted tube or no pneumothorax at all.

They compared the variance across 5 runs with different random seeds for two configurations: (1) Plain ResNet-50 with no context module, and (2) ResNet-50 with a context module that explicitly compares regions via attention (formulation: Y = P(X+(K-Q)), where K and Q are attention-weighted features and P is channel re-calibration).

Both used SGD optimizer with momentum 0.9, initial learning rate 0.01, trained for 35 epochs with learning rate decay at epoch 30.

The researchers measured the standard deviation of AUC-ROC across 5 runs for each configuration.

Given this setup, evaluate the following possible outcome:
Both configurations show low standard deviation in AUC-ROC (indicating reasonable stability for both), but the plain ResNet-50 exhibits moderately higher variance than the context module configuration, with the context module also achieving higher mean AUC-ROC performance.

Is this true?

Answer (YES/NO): NO